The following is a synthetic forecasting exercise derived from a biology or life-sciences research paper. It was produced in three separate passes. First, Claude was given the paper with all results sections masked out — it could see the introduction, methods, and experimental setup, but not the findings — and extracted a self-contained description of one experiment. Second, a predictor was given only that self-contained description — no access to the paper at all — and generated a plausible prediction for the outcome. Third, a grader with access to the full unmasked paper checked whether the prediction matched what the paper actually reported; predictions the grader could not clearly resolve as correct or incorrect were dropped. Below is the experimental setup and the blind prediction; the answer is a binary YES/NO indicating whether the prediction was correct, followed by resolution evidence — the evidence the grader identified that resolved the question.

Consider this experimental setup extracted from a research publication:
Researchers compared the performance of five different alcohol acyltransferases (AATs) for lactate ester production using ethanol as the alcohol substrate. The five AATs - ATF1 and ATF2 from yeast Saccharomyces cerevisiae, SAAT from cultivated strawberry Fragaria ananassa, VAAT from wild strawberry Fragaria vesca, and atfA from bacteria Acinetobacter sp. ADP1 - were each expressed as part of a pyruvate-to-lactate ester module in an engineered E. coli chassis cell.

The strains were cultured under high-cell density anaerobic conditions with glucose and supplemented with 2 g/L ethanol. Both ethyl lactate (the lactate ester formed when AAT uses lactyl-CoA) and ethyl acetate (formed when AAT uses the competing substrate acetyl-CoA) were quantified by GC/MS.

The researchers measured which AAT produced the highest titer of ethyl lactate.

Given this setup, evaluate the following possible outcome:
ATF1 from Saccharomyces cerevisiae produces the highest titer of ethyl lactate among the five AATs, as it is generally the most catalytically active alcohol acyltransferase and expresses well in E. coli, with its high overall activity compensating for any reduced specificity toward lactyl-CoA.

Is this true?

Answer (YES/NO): NO